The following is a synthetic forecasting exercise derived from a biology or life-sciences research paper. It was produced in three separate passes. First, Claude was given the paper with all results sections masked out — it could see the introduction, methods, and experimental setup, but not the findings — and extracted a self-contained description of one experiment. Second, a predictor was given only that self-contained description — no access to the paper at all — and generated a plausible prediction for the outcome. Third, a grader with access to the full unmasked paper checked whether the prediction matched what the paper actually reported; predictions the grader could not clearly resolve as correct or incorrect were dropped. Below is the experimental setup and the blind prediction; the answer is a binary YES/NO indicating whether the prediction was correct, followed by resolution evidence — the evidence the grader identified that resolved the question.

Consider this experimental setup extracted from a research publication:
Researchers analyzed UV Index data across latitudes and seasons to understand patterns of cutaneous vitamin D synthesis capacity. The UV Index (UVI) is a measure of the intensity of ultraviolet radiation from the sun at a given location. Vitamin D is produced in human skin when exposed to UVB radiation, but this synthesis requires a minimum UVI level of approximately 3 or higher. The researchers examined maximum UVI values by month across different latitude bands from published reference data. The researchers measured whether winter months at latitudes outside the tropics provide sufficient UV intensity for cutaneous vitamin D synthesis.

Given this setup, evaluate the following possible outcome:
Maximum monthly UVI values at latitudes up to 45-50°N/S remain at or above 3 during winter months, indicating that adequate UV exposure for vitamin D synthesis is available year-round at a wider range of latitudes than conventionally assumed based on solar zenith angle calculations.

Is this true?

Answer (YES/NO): NO